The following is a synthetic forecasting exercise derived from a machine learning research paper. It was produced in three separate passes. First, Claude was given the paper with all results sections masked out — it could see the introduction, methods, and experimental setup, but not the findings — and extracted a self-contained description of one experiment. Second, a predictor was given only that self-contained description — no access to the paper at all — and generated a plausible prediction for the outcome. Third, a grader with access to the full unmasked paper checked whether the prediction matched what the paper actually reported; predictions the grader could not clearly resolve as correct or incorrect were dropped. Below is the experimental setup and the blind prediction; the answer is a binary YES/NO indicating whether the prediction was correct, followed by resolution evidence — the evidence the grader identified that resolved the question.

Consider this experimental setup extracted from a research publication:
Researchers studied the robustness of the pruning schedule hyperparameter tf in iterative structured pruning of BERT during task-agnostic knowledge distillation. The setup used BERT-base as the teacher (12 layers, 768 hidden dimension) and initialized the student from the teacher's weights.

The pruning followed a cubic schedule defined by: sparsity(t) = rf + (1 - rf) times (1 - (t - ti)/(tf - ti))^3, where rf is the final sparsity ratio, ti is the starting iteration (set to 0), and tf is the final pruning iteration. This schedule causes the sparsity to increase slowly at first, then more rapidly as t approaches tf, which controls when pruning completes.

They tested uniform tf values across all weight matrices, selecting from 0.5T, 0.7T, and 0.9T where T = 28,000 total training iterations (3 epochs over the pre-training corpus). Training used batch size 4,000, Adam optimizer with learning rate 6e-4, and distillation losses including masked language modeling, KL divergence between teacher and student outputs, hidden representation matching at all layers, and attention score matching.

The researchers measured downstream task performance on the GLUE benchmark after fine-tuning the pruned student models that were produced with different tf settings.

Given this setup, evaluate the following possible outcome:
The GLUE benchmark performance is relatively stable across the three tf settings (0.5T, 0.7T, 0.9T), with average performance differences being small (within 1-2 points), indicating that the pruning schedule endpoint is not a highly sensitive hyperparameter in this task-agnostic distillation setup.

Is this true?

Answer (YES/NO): YES